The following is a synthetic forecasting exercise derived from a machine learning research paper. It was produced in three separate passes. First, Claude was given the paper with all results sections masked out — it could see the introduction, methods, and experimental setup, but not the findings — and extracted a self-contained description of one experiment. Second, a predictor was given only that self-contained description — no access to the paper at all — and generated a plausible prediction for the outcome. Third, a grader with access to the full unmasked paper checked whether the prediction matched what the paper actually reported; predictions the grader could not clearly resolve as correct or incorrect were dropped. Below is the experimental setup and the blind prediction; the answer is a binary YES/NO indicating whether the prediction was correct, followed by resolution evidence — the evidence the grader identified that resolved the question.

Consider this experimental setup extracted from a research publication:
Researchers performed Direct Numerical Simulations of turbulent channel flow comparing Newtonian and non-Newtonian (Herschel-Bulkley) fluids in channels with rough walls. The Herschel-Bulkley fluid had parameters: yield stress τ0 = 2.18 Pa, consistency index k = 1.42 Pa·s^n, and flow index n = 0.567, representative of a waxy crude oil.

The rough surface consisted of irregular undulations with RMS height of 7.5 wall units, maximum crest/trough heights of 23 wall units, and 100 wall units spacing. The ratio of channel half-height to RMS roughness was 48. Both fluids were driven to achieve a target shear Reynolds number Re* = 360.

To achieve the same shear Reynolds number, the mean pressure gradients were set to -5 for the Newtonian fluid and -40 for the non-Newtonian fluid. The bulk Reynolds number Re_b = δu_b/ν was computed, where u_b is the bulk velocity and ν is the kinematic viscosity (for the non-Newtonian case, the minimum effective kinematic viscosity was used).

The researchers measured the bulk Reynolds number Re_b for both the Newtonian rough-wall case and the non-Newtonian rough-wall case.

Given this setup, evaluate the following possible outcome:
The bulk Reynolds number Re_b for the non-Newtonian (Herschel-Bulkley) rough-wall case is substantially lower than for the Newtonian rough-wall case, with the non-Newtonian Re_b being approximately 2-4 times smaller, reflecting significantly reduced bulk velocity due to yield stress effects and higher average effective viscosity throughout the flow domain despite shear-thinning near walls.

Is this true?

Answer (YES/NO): NO